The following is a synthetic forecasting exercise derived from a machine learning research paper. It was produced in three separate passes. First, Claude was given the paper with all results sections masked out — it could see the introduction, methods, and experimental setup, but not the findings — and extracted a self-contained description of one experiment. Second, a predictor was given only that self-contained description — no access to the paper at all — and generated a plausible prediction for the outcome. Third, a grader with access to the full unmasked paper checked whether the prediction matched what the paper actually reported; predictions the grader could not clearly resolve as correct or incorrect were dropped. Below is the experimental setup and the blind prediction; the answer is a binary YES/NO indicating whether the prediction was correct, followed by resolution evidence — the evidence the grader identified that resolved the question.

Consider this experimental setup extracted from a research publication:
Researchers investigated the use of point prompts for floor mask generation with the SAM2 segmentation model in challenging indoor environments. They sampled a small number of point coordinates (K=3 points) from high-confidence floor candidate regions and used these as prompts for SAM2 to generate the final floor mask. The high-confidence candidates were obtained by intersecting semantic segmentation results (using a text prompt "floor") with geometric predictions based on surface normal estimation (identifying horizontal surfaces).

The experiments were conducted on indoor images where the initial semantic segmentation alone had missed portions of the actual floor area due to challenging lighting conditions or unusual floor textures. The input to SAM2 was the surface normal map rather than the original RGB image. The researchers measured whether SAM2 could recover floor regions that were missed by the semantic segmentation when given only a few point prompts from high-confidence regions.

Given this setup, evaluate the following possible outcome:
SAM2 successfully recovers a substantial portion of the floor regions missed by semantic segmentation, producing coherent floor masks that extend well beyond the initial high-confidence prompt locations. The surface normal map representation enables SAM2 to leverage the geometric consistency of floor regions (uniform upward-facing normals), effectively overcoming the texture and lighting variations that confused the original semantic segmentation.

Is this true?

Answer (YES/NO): YES